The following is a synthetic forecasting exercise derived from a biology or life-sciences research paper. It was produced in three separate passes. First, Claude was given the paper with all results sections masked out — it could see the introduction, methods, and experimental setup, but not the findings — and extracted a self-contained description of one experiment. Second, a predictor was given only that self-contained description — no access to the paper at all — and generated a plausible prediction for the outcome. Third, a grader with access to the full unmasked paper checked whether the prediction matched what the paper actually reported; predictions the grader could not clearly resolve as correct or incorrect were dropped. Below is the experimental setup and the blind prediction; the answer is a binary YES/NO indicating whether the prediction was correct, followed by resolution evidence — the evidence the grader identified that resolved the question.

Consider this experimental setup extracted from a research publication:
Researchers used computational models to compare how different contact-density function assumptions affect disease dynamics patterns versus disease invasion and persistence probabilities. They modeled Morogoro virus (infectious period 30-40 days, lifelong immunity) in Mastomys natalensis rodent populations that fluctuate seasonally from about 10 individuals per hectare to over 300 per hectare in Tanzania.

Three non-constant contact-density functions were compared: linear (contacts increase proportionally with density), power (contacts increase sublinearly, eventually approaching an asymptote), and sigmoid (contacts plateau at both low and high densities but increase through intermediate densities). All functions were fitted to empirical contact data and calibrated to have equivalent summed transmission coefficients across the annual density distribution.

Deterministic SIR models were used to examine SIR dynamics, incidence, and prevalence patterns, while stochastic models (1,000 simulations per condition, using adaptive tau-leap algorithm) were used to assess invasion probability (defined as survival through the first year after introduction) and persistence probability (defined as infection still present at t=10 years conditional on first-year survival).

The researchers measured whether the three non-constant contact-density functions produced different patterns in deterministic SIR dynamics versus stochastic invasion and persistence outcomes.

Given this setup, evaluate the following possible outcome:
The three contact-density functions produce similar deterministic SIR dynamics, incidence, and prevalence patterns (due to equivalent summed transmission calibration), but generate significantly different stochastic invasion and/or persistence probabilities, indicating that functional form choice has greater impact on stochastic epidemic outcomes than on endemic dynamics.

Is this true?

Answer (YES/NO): YES